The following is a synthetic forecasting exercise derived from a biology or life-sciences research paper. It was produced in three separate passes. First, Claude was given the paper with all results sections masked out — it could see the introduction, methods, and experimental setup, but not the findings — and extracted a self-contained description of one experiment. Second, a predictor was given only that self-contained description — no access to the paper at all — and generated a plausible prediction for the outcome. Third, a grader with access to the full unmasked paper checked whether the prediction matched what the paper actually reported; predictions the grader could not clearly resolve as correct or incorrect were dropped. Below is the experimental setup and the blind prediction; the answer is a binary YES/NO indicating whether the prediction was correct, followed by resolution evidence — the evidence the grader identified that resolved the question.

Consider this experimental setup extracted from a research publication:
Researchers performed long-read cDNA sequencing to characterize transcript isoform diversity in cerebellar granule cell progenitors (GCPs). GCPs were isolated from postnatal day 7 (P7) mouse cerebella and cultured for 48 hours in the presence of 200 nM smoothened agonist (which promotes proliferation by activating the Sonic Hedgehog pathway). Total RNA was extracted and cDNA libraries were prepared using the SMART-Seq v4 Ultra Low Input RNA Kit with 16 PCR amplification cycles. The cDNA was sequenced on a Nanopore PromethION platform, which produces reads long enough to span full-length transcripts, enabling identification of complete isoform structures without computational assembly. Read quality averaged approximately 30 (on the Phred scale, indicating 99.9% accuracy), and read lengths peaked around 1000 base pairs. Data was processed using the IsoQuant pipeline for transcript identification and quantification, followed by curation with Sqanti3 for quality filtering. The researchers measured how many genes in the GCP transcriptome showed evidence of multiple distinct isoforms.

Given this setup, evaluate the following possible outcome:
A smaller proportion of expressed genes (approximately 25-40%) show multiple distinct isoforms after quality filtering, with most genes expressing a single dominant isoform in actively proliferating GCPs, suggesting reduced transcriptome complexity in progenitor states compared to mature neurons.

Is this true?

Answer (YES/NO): NO